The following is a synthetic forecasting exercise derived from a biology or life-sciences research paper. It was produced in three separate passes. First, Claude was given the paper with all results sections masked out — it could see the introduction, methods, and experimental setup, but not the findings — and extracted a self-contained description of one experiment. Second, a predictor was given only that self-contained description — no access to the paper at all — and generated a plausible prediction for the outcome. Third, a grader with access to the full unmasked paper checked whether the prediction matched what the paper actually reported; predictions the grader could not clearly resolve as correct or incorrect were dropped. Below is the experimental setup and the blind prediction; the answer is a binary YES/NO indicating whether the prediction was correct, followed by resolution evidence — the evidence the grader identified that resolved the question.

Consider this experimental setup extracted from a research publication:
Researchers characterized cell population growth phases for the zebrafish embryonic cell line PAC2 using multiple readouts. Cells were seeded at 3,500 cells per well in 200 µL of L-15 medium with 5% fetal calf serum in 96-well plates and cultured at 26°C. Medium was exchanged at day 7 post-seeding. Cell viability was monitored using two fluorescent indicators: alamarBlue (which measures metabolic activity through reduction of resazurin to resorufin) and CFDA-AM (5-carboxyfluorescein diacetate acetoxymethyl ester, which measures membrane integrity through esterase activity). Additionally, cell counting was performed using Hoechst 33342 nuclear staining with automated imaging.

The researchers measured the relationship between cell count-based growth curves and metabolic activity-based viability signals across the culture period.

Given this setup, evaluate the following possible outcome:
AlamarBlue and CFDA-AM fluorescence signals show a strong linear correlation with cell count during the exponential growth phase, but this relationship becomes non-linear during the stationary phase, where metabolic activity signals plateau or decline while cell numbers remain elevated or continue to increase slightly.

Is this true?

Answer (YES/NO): YES